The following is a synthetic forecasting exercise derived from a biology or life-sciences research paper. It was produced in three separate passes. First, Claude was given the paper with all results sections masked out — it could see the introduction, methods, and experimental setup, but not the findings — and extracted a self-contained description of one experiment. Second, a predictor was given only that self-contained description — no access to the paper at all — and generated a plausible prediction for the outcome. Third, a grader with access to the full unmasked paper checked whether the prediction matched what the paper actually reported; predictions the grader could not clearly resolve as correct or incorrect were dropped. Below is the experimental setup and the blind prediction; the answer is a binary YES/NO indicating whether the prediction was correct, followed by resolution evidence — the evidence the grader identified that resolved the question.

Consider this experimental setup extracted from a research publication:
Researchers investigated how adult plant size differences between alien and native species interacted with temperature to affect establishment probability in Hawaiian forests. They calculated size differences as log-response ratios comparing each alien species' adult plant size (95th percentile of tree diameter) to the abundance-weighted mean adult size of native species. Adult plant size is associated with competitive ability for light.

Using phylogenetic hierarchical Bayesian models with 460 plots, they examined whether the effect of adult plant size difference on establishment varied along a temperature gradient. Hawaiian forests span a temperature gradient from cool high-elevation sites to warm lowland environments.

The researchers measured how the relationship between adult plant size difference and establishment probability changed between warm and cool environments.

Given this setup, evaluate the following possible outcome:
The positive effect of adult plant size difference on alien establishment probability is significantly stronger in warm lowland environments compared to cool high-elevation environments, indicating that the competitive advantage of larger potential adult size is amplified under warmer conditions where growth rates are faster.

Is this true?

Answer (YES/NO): NO